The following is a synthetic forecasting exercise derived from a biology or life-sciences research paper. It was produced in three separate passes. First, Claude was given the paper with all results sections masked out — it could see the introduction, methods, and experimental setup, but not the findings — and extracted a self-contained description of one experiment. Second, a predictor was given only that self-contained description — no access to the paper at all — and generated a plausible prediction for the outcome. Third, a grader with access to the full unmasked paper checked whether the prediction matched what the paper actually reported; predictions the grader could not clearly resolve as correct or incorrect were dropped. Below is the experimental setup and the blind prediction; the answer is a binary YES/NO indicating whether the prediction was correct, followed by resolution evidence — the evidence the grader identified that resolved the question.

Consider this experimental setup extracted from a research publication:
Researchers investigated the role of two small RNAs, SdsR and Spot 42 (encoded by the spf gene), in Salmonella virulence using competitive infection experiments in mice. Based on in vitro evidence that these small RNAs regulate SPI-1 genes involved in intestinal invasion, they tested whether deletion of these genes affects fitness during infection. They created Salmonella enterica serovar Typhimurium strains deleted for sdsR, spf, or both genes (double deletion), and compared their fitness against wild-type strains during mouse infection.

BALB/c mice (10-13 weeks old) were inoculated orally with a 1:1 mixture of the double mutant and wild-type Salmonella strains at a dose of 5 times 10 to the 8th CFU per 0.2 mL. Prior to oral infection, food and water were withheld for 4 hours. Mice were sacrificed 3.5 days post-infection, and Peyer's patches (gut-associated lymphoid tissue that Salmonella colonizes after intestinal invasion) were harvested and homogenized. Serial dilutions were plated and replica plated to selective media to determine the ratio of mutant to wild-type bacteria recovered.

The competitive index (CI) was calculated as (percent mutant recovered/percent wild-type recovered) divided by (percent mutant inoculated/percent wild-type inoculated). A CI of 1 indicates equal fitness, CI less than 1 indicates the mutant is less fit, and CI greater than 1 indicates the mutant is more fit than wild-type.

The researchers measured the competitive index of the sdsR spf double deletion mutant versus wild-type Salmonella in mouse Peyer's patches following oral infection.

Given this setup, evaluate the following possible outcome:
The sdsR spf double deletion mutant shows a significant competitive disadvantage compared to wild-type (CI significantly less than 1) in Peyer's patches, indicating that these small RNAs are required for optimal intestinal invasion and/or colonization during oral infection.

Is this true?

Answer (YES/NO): NO